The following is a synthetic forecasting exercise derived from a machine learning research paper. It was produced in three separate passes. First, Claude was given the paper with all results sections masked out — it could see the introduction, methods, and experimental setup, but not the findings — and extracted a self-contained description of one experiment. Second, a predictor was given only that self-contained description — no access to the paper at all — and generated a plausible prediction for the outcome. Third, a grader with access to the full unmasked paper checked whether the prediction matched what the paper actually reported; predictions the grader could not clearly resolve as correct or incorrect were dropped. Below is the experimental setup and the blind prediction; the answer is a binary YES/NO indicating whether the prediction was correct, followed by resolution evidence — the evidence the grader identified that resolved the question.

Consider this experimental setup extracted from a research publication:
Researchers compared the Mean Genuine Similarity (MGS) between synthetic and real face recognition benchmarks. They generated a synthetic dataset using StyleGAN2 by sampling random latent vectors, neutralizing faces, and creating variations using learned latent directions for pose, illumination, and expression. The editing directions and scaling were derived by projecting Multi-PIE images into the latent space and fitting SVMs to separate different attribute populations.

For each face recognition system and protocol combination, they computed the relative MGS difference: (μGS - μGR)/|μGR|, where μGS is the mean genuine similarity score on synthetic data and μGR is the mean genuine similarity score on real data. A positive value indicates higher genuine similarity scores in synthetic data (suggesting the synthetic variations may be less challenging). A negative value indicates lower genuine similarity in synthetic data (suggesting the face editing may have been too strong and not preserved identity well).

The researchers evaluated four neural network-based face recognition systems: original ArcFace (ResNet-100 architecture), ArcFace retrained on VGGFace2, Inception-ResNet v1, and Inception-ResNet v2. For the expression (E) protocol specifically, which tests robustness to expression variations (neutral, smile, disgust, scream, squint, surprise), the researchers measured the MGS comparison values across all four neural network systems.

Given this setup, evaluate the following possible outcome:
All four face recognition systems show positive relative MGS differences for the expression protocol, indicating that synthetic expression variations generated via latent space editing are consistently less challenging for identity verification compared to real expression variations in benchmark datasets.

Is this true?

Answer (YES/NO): NO